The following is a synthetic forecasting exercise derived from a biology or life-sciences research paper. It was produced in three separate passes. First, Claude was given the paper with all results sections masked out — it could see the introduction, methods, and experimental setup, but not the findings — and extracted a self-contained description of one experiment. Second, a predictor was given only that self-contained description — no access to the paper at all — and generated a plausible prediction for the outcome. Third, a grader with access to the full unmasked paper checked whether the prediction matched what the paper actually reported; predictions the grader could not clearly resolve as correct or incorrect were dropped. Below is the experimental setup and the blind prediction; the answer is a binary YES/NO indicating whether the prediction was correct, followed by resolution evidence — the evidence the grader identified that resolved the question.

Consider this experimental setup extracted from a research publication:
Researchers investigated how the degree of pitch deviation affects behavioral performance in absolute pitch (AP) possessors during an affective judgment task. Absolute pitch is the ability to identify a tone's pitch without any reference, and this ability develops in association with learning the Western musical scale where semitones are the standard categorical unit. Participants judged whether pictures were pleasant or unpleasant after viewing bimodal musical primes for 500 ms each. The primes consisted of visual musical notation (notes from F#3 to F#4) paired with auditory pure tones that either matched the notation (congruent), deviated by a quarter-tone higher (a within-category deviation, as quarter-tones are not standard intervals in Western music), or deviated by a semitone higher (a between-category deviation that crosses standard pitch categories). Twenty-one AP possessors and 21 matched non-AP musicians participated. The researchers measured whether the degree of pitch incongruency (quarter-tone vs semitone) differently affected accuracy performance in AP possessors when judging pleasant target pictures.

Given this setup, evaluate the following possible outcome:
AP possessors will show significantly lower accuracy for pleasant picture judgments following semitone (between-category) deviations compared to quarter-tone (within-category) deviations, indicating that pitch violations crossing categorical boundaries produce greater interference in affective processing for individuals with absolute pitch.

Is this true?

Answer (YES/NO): YES